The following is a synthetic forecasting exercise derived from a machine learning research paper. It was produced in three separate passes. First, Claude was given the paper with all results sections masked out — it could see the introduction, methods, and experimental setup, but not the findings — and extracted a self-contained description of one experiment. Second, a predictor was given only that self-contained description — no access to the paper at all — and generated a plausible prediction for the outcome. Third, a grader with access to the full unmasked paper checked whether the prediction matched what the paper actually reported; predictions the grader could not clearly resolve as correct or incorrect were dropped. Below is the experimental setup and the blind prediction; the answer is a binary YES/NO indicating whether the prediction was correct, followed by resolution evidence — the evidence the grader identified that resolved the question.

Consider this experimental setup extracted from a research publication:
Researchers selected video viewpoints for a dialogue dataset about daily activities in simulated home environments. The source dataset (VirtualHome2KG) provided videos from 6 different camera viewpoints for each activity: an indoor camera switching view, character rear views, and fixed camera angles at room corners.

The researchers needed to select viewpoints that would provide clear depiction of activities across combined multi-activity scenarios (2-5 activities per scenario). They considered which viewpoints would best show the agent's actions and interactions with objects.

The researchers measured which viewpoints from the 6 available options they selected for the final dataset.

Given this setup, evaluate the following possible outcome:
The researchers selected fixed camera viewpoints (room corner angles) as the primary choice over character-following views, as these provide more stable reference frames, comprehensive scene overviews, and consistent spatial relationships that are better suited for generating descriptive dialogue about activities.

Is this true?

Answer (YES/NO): NO